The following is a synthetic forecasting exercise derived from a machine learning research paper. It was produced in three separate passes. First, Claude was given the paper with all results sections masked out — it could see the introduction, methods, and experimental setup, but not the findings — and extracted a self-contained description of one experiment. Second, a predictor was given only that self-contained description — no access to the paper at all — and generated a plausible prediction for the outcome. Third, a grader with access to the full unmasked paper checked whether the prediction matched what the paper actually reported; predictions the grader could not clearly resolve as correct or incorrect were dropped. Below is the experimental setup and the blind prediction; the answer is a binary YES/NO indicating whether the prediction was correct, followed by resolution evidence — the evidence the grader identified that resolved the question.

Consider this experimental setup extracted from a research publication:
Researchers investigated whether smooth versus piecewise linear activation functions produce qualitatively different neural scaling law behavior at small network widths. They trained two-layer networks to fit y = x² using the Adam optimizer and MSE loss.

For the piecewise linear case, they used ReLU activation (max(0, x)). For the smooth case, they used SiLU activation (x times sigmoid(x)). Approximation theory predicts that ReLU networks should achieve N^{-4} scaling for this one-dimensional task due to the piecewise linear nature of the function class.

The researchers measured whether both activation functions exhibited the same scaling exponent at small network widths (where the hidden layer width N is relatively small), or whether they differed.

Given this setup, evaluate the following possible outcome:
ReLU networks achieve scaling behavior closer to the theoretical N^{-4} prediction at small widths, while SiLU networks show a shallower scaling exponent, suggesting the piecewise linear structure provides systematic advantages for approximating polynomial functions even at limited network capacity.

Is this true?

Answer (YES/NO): YES